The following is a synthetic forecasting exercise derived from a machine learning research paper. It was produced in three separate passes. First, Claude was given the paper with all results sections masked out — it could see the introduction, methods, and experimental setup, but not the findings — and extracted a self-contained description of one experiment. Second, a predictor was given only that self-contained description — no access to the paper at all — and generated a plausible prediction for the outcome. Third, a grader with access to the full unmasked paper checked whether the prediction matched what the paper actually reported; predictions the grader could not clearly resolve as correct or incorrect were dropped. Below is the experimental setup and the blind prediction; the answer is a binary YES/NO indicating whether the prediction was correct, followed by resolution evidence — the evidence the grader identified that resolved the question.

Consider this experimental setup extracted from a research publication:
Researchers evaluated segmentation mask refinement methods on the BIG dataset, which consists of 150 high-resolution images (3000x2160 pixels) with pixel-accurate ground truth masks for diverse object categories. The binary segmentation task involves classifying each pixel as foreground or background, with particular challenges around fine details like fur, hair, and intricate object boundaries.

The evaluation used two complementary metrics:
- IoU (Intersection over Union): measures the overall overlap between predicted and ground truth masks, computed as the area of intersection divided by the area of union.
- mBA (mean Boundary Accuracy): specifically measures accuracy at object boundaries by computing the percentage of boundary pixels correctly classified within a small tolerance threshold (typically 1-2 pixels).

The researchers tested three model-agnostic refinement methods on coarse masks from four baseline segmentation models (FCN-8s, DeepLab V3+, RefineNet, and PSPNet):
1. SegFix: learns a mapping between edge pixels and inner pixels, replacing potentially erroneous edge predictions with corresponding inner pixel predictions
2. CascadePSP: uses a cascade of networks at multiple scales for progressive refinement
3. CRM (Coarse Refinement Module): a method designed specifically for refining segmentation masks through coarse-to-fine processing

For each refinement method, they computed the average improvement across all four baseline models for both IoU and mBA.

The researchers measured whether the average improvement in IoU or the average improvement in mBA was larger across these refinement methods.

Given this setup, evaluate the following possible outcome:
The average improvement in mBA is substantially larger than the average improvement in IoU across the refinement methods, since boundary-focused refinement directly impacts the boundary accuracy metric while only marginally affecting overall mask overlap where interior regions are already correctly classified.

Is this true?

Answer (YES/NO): YES